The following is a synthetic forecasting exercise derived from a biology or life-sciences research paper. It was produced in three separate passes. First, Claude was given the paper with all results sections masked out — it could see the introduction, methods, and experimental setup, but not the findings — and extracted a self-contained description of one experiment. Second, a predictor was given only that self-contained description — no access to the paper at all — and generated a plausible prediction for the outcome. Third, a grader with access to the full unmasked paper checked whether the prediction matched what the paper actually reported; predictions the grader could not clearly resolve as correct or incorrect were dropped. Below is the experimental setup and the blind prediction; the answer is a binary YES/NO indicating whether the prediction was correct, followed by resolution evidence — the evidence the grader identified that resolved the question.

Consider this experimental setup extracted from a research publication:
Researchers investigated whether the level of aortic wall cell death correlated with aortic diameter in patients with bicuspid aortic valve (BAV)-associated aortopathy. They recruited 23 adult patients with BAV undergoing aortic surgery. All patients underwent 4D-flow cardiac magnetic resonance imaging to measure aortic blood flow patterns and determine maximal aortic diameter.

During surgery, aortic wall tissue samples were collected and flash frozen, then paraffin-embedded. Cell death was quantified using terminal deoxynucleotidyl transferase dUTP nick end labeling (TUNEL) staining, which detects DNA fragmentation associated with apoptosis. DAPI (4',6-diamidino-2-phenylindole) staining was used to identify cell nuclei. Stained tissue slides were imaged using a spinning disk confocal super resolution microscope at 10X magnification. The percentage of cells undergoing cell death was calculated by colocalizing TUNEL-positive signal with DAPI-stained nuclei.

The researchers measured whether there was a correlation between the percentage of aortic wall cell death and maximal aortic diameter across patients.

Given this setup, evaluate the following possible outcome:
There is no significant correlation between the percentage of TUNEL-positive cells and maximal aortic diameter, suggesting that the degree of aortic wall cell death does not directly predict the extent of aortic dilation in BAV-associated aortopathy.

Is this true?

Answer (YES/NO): YES